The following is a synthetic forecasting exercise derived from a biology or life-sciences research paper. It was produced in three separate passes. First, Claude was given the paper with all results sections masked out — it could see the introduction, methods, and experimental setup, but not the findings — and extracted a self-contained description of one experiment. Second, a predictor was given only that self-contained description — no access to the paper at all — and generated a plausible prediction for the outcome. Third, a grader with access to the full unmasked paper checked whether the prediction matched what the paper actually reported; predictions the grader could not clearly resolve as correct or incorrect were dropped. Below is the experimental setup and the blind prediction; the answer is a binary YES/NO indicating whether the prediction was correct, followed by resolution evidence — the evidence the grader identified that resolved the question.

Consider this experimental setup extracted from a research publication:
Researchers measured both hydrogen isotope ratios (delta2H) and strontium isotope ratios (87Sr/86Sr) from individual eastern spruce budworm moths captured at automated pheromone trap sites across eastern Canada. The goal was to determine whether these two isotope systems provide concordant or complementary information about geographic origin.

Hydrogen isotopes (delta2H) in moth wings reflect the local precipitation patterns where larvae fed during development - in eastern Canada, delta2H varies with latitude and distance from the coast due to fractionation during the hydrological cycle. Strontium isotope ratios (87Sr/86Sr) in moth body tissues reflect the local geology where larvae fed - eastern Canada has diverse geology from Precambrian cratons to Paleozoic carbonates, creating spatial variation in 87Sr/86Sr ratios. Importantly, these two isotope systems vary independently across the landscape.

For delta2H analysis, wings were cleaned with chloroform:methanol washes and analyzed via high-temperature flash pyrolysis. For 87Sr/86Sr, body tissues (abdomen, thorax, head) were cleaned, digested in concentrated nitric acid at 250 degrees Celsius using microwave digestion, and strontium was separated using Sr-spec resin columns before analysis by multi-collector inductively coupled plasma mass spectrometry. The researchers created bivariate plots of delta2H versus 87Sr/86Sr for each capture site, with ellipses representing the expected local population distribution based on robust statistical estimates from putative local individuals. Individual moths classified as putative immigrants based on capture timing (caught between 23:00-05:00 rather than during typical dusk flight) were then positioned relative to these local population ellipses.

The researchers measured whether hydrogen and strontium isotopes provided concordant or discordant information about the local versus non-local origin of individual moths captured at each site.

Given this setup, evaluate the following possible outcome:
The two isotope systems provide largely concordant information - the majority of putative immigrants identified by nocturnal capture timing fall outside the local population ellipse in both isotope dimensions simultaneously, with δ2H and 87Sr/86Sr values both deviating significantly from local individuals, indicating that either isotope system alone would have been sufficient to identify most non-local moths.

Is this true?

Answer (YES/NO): NO